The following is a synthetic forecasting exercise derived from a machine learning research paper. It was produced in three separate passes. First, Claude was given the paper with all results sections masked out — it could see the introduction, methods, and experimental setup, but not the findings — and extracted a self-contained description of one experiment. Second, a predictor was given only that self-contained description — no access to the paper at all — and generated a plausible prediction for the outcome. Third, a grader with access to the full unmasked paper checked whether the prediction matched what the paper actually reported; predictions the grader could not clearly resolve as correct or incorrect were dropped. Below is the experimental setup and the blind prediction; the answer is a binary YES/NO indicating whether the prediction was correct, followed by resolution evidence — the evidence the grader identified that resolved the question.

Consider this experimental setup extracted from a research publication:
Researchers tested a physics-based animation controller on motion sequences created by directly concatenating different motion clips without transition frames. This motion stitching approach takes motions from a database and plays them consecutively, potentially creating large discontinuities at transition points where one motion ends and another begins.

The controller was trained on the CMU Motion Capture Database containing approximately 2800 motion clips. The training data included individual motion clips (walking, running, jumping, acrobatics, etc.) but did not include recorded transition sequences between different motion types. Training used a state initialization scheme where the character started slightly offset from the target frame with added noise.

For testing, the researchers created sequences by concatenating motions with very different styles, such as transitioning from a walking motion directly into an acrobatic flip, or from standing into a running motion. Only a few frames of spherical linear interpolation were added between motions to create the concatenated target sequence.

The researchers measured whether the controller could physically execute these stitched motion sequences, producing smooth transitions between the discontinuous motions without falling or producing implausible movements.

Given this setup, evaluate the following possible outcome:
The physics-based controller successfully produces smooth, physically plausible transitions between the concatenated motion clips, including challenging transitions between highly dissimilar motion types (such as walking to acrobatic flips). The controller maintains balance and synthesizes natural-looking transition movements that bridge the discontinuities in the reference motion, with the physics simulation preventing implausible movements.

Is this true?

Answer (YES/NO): YES